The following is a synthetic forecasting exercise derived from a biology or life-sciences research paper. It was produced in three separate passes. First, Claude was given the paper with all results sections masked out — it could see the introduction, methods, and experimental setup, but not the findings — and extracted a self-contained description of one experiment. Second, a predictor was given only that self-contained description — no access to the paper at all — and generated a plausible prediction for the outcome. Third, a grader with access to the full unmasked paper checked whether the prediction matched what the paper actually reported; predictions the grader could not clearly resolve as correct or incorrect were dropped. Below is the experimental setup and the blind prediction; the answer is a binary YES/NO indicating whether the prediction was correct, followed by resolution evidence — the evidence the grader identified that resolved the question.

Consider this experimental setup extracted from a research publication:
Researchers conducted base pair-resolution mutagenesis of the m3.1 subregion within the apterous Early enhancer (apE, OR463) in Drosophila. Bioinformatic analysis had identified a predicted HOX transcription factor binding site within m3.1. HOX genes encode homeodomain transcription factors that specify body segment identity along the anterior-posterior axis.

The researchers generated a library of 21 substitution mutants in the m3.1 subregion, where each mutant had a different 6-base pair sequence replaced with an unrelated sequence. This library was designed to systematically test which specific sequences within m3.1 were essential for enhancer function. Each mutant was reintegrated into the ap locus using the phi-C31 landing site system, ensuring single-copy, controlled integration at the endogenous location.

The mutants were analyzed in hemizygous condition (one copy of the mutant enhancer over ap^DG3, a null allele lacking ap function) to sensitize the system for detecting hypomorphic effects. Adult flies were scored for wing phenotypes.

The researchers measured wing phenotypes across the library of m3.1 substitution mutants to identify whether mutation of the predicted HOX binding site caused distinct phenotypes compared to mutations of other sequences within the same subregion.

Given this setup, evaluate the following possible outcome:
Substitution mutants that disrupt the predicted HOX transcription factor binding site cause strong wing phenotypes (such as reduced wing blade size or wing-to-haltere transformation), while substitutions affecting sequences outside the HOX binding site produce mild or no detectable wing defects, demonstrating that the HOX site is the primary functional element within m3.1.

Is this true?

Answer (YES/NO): NO